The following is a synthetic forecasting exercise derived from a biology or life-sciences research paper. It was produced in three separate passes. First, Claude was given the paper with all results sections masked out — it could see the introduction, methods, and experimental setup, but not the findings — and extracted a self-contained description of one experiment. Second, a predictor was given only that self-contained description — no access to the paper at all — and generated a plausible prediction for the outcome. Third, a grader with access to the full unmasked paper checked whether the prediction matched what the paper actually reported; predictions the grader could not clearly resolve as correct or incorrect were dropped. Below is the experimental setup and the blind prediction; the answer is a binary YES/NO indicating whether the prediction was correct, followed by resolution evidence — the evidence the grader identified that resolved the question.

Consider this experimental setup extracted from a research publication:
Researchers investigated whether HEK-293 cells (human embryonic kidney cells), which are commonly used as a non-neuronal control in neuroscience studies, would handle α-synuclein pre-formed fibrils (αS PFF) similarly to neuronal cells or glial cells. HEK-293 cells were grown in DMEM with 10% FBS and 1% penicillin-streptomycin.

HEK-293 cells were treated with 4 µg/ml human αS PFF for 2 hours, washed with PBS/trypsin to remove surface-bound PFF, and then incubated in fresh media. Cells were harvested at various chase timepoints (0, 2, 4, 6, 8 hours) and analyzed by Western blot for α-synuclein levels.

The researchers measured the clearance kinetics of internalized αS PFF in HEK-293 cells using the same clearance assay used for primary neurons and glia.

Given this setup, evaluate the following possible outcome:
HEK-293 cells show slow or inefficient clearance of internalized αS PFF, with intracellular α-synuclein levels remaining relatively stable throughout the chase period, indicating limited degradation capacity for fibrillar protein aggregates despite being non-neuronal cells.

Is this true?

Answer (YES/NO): NO